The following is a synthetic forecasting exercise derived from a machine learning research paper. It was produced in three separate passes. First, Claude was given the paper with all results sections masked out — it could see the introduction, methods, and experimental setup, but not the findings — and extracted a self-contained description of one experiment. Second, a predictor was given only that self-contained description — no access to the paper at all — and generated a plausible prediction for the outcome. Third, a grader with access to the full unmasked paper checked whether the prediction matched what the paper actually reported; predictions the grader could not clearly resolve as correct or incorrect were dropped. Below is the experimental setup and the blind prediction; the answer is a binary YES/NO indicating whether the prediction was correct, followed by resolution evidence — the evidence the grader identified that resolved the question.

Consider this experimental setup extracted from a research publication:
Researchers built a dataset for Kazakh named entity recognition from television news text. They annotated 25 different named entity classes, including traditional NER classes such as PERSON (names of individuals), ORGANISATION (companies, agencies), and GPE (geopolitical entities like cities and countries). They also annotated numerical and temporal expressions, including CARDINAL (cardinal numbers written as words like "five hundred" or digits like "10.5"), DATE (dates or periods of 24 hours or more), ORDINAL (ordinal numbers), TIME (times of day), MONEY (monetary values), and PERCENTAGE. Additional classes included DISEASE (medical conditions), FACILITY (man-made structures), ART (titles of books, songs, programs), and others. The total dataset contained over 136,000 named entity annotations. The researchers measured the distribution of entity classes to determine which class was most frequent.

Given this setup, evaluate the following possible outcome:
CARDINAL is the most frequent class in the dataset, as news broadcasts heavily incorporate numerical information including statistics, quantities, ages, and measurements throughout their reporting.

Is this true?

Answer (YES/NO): YES